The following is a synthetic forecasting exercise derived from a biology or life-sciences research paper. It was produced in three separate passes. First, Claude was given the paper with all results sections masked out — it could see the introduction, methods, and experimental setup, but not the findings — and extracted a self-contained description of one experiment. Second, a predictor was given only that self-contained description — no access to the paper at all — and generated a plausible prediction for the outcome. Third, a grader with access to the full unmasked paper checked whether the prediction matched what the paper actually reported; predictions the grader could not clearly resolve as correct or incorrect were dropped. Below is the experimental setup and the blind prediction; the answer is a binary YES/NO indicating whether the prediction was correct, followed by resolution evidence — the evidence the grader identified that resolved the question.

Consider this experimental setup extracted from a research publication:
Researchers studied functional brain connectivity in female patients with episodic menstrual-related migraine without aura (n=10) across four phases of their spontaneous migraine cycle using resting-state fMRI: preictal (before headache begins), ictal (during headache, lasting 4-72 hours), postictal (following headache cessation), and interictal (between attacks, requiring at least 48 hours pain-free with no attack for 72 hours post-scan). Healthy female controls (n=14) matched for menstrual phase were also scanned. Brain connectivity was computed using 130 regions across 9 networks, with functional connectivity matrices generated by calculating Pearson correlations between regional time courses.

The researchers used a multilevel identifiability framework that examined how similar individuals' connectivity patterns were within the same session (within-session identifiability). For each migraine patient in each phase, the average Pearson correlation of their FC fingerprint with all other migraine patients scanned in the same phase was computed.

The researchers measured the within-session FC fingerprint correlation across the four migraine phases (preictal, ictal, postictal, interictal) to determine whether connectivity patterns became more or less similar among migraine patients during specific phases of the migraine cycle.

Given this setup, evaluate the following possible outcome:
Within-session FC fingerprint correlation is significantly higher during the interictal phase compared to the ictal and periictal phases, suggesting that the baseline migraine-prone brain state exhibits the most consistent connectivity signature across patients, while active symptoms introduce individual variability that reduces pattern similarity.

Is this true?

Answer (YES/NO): NO